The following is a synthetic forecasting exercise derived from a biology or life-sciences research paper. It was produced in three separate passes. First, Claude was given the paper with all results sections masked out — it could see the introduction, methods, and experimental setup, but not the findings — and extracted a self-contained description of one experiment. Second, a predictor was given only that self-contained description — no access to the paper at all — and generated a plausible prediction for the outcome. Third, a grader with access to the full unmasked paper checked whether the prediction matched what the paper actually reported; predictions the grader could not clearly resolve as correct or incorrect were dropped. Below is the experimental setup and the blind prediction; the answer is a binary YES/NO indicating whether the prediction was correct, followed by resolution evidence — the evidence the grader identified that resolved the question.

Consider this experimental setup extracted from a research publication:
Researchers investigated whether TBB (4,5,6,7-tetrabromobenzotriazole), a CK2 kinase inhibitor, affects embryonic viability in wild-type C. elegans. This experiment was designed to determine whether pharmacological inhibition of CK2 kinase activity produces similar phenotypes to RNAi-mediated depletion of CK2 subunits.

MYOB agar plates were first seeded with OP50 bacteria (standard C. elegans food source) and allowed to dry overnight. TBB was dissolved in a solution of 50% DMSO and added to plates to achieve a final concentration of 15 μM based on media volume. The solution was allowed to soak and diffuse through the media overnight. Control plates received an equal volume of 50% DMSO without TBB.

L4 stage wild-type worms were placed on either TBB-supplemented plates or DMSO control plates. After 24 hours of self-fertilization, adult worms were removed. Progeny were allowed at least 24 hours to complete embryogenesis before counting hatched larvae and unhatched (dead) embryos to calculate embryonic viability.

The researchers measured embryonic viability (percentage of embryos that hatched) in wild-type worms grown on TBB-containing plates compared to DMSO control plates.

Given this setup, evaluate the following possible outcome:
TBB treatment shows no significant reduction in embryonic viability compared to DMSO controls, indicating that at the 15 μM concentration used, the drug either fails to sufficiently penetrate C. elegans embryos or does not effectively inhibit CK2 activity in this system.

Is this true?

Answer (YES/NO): NO